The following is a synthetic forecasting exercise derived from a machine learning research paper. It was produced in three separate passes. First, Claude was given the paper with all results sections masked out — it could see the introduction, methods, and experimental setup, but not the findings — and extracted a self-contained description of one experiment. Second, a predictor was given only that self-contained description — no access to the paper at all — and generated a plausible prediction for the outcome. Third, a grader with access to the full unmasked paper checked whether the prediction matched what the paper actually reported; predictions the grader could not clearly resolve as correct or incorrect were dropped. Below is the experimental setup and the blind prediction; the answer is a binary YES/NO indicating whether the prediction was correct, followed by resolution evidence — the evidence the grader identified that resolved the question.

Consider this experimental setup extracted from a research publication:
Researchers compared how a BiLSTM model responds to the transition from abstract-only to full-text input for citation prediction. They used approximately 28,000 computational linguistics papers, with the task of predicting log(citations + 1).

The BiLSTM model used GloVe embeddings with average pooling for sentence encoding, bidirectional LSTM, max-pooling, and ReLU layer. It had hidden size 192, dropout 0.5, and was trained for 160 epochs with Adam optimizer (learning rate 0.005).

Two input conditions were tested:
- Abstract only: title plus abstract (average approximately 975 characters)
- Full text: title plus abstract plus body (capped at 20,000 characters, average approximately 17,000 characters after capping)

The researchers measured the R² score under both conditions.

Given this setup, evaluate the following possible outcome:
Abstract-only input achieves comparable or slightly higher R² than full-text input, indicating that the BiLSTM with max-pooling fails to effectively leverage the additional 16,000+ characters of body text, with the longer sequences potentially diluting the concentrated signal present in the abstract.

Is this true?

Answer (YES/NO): NO